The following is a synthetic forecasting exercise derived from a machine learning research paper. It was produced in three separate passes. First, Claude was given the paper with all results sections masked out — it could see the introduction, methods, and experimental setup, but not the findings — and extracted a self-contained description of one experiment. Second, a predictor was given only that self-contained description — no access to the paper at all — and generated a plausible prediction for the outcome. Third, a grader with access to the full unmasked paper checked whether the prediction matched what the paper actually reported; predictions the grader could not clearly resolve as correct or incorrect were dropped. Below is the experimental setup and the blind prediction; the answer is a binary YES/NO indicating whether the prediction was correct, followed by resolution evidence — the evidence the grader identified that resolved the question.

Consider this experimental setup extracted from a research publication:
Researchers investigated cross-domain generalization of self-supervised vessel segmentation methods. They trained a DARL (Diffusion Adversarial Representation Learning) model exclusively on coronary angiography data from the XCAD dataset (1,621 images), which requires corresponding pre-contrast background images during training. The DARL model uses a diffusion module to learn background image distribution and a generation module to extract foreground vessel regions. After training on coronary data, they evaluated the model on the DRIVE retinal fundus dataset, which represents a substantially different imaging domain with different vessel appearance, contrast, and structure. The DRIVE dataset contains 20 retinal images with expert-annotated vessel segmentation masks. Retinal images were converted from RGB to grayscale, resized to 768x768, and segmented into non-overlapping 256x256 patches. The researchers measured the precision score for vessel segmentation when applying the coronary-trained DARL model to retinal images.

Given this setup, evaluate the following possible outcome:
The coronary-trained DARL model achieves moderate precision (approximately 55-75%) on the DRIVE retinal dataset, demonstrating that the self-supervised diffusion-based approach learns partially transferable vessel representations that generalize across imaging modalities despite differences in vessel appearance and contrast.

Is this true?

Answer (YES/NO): NO